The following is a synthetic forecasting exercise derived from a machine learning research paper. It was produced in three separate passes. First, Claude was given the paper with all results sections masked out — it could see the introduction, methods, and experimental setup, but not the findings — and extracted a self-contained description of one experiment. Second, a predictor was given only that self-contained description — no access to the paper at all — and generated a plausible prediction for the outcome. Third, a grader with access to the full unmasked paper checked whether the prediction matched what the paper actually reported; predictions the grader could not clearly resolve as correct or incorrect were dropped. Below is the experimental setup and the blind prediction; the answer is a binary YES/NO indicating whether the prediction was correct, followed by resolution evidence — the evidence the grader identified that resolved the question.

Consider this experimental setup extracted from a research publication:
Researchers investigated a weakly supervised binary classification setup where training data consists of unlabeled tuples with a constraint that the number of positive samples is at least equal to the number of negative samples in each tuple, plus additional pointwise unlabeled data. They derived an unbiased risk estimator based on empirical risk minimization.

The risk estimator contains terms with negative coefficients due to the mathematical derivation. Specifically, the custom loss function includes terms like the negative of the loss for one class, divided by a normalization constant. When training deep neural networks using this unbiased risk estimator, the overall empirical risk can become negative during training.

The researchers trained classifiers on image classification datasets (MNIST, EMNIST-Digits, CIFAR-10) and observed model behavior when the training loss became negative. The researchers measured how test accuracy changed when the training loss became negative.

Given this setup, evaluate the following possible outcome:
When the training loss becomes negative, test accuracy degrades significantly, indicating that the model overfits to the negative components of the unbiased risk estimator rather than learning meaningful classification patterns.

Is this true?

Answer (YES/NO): YES